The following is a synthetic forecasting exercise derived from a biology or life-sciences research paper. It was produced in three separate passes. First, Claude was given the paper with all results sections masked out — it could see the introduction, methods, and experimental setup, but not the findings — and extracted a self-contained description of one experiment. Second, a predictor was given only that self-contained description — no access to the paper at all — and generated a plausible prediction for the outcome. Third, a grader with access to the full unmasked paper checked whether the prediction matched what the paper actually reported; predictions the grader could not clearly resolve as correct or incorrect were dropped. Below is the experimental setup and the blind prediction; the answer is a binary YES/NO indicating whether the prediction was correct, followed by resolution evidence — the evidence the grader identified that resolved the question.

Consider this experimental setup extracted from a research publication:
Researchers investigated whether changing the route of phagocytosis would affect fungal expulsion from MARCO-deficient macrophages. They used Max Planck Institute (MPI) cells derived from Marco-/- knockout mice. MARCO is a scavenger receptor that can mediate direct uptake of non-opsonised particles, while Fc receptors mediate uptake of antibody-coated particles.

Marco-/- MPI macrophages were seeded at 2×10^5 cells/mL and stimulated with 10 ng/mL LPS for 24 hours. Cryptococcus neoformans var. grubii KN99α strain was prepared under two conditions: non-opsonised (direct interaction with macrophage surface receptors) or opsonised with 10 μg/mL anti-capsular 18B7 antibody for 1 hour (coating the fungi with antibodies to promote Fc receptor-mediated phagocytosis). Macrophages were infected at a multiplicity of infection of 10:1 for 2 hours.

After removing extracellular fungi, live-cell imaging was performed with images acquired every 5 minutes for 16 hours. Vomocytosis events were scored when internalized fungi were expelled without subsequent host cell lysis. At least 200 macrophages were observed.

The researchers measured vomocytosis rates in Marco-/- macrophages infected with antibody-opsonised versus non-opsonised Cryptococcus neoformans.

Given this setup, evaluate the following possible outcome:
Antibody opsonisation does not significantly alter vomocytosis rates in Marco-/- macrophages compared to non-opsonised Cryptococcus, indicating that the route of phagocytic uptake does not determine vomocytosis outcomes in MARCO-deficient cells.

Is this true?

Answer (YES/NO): YES